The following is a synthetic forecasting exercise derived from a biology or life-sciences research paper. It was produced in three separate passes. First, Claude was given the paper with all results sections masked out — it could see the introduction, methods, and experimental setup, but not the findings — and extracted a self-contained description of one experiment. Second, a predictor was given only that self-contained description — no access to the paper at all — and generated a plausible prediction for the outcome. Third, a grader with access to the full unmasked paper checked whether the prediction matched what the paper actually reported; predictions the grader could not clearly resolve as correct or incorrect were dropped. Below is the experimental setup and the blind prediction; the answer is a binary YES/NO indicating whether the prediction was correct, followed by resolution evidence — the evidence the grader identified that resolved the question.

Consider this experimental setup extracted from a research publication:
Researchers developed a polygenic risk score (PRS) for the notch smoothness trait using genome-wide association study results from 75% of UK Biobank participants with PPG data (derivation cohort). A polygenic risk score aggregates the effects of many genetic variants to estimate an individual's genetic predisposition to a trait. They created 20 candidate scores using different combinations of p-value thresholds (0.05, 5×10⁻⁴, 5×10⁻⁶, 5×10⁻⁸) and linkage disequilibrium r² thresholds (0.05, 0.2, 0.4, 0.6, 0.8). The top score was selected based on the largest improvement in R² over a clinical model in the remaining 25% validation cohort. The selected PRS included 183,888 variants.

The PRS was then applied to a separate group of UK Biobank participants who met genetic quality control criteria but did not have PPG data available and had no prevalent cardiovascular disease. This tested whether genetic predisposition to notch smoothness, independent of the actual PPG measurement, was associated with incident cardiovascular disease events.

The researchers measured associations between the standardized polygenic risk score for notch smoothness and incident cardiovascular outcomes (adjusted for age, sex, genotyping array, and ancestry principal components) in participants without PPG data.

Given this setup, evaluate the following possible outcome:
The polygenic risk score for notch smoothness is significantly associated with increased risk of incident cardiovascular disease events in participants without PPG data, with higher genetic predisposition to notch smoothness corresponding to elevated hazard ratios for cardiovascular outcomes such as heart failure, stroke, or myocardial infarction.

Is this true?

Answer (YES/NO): YES